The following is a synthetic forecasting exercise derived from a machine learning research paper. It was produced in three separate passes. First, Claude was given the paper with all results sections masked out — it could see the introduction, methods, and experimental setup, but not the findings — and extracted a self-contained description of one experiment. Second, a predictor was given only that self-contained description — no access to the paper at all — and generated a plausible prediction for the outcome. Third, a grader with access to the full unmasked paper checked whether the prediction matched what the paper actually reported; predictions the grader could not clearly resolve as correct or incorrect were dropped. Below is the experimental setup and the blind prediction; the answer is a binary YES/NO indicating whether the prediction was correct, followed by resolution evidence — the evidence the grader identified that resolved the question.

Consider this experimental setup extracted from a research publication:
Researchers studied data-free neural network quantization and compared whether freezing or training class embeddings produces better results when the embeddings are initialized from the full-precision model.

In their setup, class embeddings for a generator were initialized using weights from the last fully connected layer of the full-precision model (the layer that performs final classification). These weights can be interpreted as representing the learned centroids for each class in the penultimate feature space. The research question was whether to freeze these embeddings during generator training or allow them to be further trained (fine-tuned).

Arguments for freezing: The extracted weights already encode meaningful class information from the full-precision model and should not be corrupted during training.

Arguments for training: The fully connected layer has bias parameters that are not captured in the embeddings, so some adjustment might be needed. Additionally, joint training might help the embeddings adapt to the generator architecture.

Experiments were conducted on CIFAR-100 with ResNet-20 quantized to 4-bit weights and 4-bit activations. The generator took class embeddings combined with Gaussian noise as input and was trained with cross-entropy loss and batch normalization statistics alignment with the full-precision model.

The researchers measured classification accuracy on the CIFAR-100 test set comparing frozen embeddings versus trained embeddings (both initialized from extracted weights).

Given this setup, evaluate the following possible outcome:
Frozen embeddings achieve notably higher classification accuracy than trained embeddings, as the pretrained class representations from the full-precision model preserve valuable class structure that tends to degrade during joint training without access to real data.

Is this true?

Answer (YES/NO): NO